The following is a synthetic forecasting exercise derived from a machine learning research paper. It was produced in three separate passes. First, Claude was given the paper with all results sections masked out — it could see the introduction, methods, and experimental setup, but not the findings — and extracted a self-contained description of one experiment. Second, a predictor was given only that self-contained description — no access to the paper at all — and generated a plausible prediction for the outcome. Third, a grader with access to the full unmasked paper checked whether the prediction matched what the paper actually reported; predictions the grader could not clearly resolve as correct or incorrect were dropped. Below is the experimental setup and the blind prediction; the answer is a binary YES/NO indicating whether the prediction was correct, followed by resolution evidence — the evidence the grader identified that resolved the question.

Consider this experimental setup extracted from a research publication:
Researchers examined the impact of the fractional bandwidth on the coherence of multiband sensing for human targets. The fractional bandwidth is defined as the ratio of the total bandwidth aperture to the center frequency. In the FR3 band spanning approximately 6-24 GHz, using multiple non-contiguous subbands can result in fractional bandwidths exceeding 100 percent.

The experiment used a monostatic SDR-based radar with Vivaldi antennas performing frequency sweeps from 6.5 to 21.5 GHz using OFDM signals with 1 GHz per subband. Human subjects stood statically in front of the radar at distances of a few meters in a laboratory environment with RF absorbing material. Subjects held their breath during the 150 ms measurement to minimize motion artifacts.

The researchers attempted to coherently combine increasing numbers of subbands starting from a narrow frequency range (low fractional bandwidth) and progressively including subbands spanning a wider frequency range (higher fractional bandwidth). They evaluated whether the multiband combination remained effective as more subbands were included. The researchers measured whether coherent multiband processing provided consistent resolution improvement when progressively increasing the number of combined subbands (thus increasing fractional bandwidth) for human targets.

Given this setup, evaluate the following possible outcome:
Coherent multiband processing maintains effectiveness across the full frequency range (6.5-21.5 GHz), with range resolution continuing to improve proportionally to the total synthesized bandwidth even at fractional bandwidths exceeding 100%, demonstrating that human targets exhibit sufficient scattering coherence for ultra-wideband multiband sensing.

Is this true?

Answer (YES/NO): NO